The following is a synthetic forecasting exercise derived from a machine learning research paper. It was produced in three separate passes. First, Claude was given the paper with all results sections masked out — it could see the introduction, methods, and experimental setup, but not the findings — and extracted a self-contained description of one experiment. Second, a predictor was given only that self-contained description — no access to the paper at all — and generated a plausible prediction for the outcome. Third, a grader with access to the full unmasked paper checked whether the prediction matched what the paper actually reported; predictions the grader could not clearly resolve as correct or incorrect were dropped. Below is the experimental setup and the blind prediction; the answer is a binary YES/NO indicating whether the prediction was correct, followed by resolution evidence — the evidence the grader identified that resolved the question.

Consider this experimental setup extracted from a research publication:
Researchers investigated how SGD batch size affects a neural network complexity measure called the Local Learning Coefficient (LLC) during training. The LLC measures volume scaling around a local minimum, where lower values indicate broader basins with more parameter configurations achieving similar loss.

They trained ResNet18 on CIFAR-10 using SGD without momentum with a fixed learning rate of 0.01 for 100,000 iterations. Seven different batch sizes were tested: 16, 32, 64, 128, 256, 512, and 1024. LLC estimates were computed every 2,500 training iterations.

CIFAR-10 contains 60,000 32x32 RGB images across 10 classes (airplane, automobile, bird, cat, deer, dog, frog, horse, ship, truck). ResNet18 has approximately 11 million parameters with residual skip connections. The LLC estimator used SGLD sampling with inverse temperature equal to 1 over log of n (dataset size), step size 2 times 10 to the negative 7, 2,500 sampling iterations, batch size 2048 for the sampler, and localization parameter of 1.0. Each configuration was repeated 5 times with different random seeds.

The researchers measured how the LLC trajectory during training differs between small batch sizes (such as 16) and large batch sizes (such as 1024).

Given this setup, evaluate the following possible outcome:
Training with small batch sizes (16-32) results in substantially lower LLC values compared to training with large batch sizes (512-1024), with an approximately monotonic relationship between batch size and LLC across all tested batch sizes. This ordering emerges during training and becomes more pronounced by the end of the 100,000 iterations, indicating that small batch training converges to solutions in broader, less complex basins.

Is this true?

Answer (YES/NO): YES